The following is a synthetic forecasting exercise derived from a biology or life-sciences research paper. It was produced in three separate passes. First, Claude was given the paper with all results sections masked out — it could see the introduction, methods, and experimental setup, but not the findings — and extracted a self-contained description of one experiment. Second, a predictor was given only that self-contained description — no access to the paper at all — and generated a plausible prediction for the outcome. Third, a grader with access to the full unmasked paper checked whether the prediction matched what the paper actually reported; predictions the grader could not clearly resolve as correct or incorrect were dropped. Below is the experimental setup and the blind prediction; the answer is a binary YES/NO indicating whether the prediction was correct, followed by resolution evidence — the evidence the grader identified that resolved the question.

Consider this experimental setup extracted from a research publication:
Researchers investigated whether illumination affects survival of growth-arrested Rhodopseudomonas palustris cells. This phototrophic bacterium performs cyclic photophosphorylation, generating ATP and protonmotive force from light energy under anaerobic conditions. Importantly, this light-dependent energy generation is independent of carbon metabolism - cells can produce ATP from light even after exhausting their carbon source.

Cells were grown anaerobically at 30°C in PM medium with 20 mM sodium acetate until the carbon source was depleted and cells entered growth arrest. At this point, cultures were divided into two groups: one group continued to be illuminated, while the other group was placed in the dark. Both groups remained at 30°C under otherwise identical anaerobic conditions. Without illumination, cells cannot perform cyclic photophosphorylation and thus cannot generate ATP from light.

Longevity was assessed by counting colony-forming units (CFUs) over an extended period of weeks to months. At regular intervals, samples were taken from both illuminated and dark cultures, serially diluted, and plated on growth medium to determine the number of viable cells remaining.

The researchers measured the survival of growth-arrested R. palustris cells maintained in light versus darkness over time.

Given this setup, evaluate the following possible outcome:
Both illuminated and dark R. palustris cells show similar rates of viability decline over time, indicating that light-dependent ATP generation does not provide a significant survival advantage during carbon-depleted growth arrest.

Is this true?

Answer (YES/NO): NO